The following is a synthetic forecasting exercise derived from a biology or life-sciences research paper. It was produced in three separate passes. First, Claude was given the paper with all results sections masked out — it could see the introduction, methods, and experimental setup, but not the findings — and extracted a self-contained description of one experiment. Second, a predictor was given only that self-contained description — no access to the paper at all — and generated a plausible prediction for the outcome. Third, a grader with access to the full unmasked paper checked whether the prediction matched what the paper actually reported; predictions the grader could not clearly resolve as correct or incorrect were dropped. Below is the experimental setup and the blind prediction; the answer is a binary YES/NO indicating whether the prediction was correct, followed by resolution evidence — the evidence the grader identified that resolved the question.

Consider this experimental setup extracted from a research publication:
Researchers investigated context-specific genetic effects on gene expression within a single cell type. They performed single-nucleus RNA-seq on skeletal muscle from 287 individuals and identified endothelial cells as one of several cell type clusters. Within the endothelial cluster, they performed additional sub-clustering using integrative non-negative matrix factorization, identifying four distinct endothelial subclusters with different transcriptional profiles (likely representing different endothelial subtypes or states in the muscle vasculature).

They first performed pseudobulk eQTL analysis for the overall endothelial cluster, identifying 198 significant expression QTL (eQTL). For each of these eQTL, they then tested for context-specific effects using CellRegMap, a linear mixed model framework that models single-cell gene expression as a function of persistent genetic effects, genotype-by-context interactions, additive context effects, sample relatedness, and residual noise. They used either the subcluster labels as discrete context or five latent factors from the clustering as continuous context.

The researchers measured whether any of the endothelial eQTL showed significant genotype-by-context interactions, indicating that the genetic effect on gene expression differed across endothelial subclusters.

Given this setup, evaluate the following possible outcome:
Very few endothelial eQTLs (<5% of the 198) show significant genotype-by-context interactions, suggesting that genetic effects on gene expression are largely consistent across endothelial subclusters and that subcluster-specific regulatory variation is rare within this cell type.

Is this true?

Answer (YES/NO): NO